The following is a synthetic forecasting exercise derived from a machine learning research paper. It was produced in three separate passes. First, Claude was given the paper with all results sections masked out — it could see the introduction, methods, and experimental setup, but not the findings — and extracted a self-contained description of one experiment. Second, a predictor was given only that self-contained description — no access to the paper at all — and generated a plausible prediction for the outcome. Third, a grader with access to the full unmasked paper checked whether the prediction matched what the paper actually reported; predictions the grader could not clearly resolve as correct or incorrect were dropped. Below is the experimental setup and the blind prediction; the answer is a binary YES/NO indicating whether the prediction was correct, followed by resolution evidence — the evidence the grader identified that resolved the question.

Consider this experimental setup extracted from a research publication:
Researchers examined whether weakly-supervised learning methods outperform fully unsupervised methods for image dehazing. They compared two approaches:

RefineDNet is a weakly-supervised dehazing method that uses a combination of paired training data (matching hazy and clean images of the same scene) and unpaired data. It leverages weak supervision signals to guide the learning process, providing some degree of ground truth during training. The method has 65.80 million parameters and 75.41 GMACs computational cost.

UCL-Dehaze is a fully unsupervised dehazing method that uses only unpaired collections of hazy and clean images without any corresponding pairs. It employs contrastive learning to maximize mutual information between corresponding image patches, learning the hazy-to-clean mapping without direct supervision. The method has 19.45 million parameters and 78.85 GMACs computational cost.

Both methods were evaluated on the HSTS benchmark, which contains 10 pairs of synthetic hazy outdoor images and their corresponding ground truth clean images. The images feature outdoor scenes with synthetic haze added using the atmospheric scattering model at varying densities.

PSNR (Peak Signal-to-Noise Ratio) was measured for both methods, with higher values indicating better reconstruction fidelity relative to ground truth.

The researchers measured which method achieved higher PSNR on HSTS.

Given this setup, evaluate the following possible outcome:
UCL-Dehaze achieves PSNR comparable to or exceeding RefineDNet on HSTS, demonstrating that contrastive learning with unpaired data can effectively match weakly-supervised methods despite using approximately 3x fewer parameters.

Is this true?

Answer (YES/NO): YES